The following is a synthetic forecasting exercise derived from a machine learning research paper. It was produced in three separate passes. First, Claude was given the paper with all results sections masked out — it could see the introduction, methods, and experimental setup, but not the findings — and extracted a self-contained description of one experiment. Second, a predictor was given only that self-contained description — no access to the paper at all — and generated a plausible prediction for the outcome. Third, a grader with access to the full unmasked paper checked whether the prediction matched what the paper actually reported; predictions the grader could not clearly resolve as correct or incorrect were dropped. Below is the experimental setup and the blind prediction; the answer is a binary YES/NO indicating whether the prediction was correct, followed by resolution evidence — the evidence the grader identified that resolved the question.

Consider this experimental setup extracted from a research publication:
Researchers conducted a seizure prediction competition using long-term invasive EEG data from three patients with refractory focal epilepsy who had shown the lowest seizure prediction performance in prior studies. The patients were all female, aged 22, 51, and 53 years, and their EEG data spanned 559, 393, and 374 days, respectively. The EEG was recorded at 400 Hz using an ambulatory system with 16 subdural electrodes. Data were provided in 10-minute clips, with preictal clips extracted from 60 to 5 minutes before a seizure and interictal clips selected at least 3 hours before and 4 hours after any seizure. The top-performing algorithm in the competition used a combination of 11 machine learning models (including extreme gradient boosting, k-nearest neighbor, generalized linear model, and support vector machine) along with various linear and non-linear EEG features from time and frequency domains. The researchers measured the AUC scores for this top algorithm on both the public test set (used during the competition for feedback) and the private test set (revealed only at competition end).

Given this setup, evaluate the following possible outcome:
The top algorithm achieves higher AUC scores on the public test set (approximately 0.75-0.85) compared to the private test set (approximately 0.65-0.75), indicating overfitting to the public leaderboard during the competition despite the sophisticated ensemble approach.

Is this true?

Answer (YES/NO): NO